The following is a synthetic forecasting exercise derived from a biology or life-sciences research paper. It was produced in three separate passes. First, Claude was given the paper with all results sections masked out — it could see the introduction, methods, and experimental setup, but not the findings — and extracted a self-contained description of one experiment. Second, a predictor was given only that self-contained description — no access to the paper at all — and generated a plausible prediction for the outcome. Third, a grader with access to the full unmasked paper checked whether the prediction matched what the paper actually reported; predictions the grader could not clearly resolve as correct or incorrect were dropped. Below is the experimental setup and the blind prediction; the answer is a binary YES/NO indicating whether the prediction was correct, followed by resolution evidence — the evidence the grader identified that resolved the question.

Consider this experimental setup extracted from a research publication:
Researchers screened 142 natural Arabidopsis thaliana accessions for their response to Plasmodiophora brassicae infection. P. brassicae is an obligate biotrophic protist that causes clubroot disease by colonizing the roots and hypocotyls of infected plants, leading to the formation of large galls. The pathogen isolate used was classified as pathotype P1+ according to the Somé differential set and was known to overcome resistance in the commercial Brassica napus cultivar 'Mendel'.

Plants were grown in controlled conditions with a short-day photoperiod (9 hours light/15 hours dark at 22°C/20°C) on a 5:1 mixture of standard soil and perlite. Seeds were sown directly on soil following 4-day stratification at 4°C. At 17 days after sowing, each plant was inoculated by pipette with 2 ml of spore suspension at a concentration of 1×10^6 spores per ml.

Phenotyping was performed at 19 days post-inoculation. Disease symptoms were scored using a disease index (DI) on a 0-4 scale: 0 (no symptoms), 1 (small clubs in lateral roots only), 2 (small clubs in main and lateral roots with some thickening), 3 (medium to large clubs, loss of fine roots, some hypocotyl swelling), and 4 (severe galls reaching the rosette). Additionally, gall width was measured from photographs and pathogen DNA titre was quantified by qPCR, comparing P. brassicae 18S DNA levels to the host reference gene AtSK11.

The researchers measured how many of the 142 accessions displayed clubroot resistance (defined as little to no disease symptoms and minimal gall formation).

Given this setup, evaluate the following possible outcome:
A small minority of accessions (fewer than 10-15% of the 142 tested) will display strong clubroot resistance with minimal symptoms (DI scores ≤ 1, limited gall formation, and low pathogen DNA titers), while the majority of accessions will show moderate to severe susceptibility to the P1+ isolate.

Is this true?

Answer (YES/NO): NO